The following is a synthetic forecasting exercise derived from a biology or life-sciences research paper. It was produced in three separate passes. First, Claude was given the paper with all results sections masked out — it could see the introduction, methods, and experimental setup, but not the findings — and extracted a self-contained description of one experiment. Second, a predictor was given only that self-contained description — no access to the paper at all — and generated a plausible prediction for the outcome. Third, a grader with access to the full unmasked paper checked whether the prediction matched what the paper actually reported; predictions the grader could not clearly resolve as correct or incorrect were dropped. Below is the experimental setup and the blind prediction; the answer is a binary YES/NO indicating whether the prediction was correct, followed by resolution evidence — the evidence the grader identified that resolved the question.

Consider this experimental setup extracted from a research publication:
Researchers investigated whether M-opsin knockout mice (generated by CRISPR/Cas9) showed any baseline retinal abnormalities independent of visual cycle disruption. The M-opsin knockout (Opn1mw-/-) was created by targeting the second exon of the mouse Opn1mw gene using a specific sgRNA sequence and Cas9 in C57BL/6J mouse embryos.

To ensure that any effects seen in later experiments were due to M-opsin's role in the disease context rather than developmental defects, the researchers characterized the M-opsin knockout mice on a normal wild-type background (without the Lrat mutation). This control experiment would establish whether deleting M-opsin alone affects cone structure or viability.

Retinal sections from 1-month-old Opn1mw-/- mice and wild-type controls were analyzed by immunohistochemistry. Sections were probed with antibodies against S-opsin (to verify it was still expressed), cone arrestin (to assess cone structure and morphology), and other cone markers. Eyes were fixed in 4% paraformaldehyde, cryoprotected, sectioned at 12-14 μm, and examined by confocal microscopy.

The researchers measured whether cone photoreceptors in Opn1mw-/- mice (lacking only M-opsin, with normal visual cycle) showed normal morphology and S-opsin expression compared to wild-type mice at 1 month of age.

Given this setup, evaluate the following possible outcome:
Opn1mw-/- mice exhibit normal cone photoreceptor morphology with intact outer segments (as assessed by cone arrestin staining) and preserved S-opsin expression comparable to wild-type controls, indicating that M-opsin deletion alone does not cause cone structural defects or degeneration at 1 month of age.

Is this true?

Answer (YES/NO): NO